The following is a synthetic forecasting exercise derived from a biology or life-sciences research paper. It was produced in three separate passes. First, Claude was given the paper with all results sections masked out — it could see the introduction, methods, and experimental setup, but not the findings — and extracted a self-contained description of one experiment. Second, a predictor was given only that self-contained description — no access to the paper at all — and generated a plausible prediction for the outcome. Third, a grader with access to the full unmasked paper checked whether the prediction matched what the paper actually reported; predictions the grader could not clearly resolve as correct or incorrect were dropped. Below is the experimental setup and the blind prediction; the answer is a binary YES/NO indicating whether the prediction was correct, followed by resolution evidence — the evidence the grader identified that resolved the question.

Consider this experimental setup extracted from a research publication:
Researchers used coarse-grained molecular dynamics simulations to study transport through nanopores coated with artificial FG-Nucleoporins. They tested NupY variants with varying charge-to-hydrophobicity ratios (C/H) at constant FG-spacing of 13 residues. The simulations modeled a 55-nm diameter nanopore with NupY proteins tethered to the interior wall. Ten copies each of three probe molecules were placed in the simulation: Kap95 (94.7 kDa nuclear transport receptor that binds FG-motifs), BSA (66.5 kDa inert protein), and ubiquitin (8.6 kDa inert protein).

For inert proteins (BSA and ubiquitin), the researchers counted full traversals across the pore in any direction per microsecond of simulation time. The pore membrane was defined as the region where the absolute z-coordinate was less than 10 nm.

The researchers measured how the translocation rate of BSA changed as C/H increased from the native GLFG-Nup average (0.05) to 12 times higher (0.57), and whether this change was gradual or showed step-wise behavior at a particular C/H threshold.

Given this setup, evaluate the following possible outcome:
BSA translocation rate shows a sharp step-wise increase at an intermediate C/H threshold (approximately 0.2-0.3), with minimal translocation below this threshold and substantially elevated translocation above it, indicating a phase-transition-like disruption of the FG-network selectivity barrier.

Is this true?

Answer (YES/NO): YES